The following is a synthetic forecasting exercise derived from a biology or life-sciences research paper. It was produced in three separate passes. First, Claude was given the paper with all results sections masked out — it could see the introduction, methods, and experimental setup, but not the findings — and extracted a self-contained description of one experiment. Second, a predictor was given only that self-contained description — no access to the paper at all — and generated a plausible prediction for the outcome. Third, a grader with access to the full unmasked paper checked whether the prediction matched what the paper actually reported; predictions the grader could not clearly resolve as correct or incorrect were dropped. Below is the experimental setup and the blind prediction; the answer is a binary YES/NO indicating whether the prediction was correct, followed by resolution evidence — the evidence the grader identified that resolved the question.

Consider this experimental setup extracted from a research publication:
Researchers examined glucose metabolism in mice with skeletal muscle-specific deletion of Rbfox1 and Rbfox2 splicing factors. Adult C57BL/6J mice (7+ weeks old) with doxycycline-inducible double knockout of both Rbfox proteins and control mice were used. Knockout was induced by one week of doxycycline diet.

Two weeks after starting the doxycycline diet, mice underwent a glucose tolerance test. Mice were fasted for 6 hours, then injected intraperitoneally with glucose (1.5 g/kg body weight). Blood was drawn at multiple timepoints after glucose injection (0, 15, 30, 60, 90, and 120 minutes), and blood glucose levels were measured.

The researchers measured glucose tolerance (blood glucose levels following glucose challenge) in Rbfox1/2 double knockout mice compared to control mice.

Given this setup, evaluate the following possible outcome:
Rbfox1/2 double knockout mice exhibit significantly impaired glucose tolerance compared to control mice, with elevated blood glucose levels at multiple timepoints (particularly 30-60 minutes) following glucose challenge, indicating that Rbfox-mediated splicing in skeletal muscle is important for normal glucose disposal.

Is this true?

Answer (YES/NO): NO